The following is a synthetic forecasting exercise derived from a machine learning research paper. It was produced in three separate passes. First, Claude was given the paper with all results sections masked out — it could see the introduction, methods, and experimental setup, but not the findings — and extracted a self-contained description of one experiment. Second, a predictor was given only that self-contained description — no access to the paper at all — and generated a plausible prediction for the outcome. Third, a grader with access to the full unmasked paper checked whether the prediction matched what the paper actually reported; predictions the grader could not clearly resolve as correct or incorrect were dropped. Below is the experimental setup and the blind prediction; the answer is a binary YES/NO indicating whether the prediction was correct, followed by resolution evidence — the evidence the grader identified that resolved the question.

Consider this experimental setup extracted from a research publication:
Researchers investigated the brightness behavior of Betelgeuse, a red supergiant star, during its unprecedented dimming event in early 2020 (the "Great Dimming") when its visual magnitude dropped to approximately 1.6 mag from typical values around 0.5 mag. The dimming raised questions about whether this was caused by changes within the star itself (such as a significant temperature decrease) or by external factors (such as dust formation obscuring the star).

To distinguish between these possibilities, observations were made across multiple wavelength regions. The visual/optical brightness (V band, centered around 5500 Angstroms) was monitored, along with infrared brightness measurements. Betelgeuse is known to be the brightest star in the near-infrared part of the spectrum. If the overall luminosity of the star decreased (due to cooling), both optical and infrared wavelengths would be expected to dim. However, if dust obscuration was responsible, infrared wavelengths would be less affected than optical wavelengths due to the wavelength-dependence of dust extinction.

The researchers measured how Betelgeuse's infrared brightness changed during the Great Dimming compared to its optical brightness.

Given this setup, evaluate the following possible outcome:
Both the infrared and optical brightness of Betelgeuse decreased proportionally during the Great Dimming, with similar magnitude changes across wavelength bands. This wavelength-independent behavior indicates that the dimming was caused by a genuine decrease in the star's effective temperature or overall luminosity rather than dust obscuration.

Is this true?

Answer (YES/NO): NO